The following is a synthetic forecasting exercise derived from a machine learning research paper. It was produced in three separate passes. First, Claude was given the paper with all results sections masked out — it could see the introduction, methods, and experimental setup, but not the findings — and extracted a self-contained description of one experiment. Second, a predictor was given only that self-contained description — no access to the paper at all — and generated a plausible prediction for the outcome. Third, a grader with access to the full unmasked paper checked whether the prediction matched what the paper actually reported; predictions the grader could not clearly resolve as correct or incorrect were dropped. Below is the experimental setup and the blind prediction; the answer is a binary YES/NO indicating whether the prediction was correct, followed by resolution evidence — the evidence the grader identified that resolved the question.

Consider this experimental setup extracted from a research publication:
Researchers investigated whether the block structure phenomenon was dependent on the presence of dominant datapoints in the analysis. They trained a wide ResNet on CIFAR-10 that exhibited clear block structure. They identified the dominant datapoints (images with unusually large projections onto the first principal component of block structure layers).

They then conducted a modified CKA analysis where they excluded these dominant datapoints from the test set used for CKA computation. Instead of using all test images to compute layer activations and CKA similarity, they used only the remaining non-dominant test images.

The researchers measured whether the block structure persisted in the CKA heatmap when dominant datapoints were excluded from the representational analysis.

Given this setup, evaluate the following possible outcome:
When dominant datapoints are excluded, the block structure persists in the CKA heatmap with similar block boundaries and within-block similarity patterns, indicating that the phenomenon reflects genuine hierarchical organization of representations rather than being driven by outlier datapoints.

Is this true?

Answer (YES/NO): NO